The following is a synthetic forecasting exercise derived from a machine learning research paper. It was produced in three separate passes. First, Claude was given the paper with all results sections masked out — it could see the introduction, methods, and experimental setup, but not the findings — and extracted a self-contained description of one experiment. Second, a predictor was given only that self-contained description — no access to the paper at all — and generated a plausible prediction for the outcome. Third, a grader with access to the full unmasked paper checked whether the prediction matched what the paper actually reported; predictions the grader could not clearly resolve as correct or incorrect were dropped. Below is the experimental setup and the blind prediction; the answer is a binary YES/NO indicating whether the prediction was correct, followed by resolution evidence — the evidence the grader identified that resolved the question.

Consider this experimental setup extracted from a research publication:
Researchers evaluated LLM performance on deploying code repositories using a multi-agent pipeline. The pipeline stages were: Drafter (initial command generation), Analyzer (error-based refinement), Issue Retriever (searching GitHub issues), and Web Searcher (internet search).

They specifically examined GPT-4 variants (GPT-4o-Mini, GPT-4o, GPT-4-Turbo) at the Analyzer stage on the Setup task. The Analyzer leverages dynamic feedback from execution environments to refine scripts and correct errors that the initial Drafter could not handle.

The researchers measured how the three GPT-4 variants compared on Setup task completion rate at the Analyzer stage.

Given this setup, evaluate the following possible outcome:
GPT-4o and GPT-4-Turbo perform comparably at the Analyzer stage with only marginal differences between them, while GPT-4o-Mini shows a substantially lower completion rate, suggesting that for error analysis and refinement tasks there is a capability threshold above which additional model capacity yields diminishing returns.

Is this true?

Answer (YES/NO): NO